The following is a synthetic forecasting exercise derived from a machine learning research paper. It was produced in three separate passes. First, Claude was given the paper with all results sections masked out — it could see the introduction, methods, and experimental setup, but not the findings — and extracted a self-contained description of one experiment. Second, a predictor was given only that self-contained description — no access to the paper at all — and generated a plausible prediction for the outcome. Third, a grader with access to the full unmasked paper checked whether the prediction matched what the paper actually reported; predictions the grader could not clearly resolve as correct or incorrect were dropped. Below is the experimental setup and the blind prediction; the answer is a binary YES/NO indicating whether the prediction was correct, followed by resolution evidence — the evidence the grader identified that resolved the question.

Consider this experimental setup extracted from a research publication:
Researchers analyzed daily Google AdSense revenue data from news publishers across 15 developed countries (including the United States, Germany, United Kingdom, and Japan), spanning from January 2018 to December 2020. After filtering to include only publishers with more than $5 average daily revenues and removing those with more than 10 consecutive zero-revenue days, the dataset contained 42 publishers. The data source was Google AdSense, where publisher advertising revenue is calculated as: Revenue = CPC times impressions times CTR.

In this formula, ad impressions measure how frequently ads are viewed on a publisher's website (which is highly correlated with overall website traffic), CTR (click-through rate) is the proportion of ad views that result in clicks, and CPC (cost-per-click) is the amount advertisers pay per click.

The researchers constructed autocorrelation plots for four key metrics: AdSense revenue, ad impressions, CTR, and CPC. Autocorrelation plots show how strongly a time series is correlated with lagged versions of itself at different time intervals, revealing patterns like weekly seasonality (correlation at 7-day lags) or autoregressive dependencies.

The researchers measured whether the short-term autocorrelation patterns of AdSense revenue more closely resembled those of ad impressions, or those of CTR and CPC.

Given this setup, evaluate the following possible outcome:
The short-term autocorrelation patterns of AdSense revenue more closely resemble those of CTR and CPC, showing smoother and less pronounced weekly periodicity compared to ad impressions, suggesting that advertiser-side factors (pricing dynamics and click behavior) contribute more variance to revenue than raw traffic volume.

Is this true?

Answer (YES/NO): NO